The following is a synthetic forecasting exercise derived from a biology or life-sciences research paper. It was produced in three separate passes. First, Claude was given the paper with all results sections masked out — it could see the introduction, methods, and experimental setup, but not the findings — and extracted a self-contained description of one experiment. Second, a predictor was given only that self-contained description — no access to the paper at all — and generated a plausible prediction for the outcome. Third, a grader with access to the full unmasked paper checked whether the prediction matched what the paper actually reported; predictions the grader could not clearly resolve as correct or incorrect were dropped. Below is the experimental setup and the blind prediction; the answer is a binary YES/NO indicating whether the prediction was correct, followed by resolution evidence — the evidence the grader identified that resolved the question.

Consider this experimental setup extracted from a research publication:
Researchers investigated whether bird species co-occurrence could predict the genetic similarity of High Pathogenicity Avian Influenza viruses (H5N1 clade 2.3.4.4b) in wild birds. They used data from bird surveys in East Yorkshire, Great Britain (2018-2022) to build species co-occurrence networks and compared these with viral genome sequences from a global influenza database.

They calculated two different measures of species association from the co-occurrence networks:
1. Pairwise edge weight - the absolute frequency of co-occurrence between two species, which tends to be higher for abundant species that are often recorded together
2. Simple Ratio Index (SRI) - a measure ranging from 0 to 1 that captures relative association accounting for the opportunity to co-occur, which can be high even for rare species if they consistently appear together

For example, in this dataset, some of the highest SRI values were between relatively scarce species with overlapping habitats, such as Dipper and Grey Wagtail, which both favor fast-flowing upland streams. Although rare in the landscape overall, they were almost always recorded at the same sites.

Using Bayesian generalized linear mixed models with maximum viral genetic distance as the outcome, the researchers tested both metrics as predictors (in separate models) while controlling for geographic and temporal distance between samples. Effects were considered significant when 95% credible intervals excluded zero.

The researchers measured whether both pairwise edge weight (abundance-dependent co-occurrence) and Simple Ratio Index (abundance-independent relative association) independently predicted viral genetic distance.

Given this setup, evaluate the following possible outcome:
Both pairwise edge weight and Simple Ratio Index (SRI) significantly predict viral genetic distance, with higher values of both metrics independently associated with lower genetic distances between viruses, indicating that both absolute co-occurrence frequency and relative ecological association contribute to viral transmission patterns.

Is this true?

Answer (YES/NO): YES